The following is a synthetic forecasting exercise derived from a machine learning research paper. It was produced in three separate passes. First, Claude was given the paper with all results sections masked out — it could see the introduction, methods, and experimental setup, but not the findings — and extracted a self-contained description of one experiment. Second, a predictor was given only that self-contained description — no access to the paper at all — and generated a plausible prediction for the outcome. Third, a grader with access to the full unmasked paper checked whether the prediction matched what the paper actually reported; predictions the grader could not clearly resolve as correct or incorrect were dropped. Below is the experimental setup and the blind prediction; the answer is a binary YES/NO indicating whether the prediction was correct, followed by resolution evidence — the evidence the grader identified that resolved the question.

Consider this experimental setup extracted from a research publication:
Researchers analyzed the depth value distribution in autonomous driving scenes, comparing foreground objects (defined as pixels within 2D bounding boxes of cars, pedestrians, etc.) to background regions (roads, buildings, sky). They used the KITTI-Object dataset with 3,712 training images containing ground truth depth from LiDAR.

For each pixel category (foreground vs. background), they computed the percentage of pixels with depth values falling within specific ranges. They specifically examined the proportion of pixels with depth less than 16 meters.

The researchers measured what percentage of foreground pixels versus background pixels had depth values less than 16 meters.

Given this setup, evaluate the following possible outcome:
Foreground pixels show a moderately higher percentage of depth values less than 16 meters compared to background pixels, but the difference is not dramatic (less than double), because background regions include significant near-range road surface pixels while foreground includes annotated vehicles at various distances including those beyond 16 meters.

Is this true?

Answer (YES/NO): YES